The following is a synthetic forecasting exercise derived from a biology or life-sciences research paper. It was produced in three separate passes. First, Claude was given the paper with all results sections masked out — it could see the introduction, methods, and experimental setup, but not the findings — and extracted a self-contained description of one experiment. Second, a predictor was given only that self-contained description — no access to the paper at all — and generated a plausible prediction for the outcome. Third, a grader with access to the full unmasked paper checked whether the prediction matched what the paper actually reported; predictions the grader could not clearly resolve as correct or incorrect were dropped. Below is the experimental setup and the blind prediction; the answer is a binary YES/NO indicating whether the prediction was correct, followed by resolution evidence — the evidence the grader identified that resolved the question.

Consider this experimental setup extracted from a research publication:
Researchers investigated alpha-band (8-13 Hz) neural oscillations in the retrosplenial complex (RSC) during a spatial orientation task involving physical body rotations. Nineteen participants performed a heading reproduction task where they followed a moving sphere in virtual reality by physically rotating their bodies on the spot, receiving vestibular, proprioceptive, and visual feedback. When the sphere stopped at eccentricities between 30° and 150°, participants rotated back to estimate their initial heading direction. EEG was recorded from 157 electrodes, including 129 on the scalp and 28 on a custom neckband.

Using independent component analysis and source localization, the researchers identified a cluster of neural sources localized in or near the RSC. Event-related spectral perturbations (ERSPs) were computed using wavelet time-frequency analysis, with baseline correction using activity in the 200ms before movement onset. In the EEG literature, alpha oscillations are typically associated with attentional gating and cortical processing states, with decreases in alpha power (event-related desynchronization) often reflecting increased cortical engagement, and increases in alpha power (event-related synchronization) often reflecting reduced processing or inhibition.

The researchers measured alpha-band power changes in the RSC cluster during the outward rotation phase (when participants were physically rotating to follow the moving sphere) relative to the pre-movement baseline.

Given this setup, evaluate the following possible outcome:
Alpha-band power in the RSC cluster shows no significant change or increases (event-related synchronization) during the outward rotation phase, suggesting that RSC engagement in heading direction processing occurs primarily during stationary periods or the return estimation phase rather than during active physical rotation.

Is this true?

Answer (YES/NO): NO